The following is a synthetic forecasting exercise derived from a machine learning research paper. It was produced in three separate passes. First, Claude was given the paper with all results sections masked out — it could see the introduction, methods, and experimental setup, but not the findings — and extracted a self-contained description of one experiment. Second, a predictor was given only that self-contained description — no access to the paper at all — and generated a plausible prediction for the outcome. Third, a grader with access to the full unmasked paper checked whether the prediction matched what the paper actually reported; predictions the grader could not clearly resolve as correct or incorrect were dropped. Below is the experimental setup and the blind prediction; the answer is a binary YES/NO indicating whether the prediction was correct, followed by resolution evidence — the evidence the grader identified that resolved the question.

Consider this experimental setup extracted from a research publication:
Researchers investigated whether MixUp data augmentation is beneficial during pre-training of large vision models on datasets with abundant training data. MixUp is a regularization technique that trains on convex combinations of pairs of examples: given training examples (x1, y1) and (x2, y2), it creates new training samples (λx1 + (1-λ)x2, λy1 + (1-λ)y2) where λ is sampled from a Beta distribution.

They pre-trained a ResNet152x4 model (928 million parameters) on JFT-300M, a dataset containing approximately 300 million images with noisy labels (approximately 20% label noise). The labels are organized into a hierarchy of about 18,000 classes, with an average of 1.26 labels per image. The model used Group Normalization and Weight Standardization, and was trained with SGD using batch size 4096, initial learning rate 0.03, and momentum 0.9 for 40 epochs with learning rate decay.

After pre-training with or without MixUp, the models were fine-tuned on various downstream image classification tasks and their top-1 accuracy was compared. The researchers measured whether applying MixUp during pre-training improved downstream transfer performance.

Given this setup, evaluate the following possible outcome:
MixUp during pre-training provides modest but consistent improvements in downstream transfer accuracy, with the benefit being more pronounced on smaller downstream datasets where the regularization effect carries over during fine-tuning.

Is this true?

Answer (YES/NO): NO